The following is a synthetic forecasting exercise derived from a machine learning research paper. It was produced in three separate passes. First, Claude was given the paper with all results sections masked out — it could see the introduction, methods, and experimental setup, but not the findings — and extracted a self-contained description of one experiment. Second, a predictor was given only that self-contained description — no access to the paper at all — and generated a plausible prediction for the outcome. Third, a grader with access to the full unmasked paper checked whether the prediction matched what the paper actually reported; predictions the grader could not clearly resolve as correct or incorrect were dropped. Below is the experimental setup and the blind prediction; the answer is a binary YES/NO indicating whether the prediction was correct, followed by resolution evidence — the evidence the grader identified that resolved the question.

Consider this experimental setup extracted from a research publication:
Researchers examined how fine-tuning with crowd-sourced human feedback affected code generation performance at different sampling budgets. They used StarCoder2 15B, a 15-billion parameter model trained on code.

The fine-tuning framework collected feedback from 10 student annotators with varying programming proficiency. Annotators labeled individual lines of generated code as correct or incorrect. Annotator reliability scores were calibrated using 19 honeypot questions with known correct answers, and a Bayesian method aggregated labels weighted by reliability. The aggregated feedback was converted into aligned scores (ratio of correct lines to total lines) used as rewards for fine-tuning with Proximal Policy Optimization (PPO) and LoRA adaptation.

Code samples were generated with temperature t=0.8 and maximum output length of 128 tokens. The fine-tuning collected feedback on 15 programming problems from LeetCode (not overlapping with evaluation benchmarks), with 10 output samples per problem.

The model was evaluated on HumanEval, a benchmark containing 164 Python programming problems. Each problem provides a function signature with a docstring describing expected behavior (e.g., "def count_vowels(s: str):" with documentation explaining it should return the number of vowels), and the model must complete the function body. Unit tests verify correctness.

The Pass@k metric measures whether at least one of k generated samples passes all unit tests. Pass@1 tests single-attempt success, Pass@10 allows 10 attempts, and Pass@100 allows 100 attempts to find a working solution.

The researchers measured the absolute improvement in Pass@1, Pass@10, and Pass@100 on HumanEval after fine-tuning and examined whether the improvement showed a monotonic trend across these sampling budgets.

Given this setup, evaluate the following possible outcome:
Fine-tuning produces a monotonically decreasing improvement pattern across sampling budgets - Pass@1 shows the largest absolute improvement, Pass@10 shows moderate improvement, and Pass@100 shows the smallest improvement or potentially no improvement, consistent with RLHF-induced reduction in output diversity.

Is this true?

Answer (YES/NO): NO